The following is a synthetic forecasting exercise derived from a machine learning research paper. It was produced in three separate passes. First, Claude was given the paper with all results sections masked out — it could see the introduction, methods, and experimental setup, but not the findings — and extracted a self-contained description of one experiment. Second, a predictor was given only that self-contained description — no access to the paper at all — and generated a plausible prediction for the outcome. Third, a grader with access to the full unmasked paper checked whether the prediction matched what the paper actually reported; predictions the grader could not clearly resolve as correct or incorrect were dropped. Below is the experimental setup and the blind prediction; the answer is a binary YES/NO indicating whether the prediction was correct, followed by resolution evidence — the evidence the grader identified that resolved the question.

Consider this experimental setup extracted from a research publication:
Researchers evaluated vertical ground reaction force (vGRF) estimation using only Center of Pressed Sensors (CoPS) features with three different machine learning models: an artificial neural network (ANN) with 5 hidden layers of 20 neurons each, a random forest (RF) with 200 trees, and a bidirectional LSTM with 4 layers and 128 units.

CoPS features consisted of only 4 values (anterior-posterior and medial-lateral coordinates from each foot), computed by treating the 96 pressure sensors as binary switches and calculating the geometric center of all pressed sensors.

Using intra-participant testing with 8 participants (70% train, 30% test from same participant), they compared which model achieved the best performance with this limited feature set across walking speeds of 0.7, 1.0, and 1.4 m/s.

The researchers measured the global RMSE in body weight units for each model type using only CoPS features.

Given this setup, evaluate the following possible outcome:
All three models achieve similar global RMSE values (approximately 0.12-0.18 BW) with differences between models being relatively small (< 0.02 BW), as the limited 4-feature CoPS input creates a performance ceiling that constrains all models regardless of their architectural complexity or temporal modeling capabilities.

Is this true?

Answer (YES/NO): NO